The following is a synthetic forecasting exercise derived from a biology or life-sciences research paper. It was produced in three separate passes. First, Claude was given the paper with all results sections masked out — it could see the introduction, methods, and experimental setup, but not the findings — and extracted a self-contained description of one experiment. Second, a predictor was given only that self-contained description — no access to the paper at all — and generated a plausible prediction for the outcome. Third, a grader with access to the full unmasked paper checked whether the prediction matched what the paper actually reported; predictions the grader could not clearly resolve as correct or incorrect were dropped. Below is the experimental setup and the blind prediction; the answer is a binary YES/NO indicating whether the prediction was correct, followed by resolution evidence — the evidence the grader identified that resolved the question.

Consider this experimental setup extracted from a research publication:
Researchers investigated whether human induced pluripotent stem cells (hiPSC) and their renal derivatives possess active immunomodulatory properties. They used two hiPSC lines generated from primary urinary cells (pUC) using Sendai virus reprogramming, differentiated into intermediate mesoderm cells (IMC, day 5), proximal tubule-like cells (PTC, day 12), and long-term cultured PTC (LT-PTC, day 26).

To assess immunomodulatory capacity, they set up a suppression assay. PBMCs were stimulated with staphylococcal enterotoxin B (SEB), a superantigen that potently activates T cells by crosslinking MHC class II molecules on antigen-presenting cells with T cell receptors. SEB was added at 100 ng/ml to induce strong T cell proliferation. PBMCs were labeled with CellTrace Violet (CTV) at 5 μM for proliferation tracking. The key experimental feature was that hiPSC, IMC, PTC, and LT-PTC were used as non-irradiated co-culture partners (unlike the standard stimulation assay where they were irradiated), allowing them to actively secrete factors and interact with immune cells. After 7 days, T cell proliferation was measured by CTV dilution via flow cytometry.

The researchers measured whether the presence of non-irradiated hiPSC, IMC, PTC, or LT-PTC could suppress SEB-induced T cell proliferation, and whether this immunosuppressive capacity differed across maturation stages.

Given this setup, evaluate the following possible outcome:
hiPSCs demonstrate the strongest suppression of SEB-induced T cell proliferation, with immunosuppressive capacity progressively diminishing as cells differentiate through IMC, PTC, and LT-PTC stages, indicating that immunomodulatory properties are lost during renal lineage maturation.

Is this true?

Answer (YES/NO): YES